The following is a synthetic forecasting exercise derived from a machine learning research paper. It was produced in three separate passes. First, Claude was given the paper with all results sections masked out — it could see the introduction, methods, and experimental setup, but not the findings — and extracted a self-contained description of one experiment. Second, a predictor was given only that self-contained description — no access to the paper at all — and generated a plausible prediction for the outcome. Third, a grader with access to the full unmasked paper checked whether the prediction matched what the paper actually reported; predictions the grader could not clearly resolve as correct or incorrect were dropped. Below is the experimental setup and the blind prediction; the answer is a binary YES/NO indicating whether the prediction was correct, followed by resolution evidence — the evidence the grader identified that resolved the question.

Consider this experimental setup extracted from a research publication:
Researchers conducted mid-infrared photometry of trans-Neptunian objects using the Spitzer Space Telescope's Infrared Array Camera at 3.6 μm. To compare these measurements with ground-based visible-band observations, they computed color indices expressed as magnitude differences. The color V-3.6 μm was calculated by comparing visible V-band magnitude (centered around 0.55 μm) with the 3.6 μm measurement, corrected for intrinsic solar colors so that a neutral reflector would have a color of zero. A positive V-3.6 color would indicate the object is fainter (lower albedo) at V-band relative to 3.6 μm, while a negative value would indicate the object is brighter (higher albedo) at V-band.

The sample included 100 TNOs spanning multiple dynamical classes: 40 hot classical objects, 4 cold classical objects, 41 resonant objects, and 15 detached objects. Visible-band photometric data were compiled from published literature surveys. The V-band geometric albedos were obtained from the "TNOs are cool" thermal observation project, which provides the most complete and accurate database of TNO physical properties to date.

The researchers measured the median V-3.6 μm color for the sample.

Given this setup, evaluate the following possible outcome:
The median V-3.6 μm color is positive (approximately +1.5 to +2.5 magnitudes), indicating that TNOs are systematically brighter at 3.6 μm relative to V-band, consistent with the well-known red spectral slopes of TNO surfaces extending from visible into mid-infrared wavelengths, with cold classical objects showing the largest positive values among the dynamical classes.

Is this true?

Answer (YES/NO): NO